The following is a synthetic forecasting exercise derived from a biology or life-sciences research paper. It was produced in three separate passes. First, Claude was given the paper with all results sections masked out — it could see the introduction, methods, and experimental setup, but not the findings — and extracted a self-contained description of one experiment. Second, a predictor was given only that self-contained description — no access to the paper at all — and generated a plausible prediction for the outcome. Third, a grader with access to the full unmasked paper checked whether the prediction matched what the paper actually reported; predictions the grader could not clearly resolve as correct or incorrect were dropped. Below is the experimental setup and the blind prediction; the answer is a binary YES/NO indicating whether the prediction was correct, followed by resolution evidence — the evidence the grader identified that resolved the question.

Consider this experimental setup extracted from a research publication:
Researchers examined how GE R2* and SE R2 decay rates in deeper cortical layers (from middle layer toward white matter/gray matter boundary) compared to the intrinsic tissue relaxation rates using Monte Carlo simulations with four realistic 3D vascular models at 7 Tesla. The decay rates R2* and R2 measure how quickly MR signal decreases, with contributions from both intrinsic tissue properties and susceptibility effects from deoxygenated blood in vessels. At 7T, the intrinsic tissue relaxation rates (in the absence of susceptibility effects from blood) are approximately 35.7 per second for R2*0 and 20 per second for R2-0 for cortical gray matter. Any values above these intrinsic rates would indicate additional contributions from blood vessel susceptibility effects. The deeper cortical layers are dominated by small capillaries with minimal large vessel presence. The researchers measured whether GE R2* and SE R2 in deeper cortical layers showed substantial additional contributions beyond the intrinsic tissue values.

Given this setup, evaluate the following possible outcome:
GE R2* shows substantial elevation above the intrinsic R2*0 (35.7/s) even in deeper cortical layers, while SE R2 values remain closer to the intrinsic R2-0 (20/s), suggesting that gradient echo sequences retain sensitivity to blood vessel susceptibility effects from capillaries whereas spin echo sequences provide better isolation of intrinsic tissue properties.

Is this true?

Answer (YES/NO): NO